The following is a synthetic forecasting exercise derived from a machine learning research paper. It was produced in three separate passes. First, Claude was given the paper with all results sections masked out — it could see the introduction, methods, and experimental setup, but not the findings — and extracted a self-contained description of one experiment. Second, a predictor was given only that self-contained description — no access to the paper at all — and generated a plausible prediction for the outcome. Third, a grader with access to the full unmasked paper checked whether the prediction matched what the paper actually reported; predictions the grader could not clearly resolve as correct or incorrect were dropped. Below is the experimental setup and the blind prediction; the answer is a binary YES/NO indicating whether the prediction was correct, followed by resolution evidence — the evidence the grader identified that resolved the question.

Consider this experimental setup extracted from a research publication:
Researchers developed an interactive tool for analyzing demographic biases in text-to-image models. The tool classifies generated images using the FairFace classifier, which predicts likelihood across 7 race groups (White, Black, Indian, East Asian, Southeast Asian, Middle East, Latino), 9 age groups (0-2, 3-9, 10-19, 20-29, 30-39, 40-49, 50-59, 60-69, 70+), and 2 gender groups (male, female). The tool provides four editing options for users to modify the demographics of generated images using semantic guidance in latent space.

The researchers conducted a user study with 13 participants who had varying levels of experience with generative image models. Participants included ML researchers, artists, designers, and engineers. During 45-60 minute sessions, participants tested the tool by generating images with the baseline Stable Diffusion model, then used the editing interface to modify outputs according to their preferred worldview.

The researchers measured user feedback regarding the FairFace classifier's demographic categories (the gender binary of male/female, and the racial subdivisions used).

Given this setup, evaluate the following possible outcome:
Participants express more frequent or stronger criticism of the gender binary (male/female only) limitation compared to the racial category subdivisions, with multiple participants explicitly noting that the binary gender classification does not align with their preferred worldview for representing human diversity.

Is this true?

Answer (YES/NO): NO